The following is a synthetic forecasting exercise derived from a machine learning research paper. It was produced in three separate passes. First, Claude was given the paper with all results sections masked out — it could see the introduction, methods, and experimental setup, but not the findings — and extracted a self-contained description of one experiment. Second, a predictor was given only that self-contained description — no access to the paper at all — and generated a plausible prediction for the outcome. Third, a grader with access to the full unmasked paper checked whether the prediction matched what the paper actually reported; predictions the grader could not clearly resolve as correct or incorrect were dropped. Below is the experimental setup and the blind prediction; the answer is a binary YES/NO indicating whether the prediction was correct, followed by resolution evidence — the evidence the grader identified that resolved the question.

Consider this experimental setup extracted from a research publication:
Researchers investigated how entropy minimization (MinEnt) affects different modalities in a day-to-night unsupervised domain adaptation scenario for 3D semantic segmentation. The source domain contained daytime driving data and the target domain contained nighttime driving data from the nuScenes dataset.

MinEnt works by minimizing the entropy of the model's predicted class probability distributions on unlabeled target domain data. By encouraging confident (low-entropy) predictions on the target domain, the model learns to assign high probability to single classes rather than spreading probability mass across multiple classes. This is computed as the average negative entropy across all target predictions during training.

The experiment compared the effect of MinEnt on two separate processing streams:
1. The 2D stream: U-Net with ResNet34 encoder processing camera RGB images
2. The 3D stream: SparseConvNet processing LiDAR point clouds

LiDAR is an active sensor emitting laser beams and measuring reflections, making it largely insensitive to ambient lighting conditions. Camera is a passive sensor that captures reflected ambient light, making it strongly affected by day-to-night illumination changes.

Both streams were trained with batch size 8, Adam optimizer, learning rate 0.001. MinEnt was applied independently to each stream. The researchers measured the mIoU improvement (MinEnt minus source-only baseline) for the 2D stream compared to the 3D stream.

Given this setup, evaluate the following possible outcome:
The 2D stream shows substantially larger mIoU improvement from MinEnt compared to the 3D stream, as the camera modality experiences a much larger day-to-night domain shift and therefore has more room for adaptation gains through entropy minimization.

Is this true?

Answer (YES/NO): NO